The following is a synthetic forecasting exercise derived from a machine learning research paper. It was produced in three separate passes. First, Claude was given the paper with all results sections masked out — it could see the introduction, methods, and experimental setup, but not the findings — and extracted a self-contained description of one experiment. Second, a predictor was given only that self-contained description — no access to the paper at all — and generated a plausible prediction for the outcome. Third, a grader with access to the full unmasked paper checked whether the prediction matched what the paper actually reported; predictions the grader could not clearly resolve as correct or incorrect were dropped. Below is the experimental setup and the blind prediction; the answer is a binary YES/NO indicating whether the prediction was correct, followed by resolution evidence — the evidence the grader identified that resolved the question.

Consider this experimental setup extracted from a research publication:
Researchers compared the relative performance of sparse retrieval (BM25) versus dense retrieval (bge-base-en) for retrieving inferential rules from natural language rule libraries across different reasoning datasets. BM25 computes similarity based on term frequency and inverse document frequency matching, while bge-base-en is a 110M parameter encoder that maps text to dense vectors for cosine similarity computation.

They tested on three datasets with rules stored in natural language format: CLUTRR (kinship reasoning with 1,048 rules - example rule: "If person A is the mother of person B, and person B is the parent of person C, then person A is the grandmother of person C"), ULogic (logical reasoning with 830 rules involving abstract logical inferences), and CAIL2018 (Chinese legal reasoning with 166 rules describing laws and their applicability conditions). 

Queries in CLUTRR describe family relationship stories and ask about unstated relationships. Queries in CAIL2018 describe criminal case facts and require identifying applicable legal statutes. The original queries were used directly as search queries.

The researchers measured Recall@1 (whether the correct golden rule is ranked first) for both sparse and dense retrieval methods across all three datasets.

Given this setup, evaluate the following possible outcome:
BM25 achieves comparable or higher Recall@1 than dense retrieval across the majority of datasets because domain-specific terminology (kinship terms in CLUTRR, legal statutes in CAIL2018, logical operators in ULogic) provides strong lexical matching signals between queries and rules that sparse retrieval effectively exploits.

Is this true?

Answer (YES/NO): YES